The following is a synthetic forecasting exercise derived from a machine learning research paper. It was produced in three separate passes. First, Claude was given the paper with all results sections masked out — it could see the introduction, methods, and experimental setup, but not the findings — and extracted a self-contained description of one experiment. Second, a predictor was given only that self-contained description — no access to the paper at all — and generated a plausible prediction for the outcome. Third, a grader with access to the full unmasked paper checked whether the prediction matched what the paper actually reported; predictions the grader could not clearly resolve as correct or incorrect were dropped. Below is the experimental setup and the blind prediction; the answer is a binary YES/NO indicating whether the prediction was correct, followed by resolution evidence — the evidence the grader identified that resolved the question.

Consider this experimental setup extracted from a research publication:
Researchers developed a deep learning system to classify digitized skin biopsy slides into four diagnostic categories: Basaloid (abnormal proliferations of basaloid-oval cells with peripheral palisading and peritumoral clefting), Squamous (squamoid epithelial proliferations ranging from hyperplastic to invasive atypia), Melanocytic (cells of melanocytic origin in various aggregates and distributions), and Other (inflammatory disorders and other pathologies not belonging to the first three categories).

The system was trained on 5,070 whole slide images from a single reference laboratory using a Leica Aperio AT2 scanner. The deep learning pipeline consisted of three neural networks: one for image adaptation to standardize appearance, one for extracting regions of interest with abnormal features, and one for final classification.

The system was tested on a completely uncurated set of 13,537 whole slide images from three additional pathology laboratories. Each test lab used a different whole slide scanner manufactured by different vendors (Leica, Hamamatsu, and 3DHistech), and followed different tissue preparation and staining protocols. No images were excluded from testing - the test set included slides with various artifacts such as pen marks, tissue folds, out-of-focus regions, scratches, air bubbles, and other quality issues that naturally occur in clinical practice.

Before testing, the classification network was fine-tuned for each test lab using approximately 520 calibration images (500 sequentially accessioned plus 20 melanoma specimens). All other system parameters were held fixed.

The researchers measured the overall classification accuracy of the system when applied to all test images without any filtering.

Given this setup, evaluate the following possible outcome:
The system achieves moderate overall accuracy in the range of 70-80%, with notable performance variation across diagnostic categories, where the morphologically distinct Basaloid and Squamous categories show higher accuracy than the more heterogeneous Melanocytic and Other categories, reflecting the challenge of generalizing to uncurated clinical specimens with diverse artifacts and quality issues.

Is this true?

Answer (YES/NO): NO